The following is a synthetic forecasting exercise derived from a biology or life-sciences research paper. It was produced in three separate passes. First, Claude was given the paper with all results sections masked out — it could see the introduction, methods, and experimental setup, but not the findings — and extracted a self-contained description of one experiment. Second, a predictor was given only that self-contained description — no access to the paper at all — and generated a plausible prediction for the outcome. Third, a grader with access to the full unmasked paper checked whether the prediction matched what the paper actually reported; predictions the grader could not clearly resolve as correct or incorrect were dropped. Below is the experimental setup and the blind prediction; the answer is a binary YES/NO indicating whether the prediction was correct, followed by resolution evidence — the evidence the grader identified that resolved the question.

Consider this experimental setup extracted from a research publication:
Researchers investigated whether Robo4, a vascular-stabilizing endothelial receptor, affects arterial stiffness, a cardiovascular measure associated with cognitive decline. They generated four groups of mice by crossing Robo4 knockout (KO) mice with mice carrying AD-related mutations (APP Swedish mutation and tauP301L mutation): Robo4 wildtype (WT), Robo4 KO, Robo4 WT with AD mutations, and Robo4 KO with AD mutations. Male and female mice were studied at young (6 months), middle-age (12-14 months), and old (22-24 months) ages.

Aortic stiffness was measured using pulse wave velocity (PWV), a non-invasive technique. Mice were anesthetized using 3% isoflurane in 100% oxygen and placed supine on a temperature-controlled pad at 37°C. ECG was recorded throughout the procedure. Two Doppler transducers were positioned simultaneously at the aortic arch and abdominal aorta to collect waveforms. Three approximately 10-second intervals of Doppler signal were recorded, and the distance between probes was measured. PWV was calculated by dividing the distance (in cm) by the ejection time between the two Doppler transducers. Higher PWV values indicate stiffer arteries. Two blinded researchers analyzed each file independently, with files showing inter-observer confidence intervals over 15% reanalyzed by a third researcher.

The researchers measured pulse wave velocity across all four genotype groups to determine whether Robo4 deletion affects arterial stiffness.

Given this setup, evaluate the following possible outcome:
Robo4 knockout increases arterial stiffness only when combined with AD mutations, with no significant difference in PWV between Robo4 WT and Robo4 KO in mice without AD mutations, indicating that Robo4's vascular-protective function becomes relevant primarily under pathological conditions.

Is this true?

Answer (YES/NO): NO